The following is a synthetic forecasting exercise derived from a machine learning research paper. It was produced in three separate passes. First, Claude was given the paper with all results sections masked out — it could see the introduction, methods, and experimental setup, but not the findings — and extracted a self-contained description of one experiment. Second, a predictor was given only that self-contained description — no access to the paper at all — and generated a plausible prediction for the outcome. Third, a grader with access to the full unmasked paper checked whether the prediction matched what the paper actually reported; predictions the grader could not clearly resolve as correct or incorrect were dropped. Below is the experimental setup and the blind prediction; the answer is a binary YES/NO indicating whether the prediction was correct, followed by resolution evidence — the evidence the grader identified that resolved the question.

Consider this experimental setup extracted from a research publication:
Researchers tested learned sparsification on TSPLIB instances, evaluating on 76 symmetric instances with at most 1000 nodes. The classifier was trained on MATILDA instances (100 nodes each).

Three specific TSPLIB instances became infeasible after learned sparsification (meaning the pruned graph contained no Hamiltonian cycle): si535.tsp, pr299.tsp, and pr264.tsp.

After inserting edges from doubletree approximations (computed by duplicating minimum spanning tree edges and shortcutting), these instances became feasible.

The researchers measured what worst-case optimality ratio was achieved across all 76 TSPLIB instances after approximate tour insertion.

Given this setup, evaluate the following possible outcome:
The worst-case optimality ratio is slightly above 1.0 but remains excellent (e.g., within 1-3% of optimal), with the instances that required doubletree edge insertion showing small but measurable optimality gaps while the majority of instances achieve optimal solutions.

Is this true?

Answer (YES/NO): YES